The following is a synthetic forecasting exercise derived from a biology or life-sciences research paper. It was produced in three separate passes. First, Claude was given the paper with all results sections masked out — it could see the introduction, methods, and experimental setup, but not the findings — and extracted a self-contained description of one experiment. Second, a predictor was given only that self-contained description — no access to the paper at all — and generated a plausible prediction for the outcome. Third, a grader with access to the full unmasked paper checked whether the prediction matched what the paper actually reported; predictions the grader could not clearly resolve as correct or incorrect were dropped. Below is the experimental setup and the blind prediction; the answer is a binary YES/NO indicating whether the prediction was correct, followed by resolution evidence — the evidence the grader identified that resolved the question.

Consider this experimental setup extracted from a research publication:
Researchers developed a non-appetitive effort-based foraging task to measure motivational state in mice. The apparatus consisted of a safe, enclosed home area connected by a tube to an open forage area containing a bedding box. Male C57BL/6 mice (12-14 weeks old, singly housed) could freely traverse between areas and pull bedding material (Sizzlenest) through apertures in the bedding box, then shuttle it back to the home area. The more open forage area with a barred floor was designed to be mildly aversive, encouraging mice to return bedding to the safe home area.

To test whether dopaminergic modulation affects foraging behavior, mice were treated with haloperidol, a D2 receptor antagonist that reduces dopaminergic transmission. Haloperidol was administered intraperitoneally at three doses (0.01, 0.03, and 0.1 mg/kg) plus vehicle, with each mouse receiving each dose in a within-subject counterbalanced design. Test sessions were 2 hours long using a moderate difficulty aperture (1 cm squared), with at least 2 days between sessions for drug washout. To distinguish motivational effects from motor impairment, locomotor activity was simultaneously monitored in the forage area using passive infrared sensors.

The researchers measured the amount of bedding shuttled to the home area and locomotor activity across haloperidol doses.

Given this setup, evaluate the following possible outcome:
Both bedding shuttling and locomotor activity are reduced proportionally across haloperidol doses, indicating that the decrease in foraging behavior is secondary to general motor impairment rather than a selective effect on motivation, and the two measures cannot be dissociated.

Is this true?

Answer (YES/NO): NO